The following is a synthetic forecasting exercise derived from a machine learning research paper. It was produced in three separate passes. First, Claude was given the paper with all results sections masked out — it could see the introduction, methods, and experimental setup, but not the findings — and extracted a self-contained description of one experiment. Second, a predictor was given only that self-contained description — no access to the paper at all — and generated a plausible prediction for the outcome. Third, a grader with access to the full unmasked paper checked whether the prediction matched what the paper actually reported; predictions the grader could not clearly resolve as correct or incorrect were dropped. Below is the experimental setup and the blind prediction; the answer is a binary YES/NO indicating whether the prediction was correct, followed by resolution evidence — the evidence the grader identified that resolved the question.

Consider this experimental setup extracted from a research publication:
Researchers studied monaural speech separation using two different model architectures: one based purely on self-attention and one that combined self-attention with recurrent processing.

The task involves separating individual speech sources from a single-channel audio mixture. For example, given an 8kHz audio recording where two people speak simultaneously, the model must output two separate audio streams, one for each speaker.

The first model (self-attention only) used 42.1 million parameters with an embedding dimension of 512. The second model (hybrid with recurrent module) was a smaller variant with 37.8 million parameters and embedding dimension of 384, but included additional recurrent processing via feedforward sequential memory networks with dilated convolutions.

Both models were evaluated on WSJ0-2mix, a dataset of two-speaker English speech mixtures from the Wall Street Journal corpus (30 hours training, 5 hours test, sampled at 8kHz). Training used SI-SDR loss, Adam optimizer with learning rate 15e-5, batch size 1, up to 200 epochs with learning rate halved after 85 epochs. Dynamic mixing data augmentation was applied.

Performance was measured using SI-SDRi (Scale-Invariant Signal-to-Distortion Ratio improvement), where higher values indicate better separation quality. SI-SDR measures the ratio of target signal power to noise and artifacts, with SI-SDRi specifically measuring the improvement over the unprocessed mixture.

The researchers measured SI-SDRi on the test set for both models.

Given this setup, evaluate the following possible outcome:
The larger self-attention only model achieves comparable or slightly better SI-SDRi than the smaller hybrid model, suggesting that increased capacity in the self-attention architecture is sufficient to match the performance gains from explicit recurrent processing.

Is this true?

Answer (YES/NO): NO